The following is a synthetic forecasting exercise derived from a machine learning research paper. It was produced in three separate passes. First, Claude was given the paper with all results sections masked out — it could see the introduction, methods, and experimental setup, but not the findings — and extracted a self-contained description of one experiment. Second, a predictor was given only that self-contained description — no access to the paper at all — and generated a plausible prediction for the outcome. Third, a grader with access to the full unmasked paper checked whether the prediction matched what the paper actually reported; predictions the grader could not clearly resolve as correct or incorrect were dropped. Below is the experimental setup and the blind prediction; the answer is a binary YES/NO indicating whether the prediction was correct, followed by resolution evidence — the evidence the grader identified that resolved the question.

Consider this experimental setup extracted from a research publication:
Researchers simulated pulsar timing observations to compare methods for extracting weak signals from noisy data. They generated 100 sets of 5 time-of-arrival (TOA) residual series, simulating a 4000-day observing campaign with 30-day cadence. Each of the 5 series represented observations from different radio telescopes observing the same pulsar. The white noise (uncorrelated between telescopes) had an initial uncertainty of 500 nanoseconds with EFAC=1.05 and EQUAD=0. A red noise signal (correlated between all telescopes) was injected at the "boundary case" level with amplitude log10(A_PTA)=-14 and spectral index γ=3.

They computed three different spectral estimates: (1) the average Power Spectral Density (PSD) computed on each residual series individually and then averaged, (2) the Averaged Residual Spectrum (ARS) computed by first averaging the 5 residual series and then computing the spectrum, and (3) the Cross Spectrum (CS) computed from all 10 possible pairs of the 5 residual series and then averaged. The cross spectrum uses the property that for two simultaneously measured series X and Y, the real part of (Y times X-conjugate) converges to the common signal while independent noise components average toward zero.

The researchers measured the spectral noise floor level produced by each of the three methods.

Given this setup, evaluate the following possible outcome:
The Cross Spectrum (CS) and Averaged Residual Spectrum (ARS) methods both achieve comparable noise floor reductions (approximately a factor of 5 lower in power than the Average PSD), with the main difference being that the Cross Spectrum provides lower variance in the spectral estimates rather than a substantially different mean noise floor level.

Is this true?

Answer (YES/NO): NO